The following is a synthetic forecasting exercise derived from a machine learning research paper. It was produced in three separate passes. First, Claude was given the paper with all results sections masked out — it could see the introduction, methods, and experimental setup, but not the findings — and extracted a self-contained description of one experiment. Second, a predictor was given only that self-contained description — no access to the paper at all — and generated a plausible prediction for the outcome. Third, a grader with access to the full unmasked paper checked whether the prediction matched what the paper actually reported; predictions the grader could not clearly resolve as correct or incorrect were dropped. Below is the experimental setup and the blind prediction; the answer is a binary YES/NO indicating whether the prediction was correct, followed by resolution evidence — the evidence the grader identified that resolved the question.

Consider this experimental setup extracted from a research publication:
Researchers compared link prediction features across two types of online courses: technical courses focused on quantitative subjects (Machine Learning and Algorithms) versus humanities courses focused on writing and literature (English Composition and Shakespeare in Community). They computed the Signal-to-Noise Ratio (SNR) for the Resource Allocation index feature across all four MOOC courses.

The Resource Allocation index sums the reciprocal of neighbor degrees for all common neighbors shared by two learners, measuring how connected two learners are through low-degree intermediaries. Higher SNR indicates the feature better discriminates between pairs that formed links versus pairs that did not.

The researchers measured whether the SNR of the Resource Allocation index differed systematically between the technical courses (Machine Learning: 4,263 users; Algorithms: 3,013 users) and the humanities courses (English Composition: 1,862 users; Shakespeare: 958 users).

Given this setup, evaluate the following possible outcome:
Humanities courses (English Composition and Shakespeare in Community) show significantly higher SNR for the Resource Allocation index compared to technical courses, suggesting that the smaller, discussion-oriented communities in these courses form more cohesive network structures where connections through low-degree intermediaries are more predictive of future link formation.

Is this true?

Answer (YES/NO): NO